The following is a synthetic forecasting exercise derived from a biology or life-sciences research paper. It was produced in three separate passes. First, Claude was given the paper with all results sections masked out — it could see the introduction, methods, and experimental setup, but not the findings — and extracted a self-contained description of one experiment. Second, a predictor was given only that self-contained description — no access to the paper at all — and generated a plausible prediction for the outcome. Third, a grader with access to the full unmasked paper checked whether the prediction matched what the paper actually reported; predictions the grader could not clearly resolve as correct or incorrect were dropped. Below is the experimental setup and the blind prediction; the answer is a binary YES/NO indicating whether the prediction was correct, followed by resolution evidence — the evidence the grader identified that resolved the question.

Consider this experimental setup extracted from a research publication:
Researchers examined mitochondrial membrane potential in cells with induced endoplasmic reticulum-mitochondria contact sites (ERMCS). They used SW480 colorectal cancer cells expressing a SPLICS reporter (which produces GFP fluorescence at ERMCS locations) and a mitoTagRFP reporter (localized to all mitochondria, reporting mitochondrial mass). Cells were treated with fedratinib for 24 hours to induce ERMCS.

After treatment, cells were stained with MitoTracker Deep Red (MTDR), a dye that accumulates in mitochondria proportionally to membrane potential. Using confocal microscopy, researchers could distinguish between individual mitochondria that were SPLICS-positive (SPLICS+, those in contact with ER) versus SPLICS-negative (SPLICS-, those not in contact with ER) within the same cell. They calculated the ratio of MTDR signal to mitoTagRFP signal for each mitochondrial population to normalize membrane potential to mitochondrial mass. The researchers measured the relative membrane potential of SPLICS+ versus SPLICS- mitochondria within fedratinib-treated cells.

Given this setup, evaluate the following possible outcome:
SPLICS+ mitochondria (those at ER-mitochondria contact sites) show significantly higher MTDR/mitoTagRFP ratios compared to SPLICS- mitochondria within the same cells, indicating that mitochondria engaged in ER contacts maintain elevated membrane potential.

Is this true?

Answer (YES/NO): NO